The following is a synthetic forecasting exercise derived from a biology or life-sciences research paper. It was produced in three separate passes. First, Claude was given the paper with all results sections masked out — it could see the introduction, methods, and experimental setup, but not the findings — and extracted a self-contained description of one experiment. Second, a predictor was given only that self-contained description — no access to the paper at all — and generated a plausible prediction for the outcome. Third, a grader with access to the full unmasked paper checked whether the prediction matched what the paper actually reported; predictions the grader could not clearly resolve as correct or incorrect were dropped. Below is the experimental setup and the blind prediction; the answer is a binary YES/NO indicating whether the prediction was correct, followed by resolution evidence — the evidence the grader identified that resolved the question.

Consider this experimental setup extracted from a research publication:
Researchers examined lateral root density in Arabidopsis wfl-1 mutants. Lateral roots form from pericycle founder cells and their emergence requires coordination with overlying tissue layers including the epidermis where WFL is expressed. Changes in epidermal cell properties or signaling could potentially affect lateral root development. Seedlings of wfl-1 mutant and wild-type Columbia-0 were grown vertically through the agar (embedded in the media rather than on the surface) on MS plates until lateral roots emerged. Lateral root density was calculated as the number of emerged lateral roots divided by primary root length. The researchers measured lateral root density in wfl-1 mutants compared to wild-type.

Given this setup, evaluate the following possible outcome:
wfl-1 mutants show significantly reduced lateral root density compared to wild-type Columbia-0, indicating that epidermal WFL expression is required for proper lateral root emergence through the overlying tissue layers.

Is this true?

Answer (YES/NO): NO